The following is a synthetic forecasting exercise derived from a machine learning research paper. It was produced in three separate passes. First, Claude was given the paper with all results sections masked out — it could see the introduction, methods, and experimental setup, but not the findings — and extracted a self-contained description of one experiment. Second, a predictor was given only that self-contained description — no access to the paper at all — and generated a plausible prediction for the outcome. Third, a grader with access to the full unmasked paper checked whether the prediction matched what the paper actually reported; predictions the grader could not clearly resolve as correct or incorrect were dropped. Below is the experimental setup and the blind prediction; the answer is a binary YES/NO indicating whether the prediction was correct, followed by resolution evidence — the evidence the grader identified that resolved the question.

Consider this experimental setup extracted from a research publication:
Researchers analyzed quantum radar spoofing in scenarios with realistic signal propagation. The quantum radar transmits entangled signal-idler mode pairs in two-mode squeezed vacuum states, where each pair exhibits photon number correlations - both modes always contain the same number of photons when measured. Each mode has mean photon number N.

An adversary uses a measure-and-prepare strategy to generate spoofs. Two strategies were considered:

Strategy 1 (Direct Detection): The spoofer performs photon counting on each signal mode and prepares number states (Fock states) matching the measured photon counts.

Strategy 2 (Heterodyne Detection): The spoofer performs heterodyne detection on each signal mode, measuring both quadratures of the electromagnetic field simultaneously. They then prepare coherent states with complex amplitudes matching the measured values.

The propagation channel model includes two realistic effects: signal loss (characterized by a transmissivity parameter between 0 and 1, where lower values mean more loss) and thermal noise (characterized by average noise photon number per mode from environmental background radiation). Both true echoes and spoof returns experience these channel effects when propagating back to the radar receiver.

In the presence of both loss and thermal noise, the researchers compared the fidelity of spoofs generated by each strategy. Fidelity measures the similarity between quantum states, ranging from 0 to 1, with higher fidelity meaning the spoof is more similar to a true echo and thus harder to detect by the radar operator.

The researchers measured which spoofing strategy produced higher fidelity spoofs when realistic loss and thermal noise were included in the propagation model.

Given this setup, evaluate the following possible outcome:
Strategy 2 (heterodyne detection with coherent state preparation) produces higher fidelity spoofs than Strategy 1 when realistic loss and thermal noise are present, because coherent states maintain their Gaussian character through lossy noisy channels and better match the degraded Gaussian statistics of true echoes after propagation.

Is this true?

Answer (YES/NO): NO